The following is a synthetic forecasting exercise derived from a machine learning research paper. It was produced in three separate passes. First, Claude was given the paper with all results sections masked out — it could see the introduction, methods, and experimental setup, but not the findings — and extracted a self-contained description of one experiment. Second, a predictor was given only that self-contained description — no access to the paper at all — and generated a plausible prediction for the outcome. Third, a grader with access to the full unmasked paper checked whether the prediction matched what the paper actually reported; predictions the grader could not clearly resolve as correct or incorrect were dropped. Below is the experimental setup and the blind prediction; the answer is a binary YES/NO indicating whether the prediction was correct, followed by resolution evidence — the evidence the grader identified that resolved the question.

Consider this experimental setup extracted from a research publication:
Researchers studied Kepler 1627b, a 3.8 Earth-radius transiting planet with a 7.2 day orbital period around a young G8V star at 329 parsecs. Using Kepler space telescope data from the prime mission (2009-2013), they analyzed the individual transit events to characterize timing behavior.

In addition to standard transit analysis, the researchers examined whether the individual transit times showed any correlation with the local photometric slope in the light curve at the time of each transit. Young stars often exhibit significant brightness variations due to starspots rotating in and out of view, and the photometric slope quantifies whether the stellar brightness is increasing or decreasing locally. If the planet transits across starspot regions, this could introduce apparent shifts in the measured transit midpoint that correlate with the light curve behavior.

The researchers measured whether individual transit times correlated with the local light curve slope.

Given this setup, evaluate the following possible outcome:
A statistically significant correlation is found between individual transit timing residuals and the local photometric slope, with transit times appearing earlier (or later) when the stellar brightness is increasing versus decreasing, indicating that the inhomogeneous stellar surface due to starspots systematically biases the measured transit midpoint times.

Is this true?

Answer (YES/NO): NO